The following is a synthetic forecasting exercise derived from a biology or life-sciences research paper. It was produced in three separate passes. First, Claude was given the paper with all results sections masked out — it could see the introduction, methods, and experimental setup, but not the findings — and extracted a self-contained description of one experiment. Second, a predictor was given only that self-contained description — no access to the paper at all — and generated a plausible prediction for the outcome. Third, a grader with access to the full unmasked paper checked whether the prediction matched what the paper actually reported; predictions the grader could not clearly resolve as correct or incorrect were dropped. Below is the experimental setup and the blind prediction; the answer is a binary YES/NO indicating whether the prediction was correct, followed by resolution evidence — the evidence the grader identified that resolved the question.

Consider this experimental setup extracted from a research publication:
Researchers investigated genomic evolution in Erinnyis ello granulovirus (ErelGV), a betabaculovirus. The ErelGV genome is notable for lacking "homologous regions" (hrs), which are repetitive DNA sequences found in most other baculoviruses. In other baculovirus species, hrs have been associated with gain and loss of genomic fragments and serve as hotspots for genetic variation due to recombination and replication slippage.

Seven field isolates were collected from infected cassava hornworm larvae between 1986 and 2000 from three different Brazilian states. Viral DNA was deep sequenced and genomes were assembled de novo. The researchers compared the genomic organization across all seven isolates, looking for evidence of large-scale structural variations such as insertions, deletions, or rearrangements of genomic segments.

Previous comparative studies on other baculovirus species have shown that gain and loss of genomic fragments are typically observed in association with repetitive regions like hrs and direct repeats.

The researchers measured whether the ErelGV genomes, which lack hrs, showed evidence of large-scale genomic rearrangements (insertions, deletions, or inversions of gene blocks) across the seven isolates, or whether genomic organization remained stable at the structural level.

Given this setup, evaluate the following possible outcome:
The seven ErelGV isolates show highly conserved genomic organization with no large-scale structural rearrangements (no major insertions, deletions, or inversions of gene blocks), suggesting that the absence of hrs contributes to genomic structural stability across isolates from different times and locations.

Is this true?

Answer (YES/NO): YES